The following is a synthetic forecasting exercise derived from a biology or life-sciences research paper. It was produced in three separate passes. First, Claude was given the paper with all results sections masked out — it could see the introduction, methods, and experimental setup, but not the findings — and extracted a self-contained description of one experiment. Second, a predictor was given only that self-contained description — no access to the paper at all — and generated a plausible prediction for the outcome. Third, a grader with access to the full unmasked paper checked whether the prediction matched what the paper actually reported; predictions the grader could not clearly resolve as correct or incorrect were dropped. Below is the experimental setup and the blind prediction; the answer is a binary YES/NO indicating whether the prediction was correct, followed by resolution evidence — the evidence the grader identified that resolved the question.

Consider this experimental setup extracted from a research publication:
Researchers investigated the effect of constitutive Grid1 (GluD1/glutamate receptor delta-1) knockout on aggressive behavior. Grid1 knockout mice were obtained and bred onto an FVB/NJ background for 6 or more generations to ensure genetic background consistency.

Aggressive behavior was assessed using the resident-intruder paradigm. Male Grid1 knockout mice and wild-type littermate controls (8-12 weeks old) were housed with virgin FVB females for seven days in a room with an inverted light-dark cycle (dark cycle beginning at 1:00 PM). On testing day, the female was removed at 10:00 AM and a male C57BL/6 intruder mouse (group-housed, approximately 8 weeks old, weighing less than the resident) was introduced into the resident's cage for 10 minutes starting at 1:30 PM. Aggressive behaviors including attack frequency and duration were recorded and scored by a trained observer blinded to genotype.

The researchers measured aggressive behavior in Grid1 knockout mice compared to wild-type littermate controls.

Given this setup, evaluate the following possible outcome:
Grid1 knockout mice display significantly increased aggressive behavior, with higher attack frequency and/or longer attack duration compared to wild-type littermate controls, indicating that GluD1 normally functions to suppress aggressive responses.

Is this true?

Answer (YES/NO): YES